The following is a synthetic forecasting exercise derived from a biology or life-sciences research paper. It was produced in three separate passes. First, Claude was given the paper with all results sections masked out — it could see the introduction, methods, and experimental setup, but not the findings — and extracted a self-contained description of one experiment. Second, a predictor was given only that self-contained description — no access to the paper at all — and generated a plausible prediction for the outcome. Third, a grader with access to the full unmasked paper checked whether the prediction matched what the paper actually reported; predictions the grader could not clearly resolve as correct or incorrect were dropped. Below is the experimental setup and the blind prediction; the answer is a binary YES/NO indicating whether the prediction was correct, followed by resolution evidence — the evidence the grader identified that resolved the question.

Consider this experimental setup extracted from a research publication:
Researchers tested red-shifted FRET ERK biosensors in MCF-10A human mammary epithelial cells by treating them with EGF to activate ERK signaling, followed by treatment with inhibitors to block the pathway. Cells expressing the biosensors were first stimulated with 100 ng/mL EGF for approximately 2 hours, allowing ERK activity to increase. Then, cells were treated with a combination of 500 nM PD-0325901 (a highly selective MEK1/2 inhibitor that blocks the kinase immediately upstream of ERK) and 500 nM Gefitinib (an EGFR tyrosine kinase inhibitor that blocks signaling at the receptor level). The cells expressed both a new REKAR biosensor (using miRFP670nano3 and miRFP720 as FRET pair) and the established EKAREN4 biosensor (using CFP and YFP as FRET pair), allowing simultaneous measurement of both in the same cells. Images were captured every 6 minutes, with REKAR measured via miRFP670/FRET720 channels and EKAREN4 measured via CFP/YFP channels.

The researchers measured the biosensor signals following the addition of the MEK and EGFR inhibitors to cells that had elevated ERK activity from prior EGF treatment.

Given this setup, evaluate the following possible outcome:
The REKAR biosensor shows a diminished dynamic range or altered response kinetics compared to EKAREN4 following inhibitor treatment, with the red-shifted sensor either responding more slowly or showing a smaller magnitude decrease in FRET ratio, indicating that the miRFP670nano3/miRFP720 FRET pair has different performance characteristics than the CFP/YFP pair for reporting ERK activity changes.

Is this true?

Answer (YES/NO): YES